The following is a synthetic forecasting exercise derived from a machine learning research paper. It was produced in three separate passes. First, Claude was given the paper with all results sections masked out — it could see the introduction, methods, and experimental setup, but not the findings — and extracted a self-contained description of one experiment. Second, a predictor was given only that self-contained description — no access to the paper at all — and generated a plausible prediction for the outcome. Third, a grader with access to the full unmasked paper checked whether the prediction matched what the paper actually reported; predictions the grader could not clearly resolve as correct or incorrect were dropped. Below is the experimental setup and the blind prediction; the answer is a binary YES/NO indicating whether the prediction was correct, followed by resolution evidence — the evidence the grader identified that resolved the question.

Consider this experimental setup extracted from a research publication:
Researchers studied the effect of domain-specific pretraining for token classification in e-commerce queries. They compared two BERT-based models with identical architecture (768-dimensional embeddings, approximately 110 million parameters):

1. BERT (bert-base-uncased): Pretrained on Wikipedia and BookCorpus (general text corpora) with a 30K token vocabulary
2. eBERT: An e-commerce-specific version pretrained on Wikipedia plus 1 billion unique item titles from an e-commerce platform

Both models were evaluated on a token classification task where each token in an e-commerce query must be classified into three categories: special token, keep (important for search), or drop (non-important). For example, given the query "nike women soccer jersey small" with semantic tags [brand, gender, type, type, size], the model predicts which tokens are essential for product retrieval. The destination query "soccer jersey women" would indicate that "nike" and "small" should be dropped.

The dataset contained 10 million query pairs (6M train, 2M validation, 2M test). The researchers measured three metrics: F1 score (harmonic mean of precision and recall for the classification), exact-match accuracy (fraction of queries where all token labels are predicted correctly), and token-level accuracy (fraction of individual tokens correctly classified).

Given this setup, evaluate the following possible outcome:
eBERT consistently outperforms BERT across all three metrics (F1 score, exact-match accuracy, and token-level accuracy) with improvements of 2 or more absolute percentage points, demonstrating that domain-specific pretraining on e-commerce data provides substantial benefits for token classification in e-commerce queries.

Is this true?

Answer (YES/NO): YES